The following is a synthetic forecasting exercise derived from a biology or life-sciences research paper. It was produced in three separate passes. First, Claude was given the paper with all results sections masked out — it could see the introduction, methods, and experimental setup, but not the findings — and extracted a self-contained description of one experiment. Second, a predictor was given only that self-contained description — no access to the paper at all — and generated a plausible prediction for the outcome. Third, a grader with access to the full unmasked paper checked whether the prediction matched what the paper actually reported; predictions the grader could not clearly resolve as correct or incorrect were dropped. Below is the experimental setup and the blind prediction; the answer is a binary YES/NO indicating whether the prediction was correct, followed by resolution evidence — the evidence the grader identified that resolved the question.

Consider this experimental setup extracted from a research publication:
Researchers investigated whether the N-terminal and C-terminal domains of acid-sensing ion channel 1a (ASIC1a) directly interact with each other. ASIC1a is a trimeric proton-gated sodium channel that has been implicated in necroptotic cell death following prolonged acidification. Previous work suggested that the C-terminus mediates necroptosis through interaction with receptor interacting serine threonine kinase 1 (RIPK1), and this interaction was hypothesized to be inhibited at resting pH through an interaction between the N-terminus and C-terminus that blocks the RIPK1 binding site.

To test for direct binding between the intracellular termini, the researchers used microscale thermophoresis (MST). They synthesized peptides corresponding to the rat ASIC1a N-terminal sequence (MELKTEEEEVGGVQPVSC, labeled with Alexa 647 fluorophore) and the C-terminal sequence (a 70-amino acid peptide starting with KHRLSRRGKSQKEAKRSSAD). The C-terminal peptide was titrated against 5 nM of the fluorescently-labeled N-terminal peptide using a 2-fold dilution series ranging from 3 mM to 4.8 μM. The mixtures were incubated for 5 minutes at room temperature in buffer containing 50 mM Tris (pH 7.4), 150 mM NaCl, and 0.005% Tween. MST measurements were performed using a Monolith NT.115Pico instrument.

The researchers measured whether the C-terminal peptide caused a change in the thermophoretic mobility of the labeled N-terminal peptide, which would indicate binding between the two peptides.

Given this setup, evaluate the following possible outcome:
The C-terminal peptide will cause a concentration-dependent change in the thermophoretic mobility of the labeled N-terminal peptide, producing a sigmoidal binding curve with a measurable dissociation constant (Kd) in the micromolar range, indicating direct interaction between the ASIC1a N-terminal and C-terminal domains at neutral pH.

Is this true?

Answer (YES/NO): NO